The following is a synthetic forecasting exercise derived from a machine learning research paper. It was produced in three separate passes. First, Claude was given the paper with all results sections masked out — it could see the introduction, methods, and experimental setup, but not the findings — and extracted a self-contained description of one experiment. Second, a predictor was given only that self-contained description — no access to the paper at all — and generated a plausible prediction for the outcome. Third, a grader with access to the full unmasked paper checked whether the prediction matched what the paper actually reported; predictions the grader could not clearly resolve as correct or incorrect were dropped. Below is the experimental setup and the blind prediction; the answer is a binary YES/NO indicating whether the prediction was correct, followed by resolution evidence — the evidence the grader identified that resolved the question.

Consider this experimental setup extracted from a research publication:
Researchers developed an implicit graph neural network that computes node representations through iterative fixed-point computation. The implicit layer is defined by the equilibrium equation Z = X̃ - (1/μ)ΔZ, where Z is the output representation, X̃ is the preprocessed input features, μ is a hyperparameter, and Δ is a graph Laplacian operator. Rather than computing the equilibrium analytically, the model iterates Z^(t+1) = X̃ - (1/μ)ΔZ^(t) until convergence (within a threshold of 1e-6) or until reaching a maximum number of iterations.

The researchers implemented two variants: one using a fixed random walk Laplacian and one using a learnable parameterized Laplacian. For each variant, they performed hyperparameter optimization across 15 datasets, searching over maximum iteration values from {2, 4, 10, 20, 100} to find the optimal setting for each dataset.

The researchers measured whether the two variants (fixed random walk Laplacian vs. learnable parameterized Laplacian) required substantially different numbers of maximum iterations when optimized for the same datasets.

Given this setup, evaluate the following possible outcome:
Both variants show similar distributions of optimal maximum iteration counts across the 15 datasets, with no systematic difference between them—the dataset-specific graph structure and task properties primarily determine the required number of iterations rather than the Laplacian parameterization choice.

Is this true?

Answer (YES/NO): YES